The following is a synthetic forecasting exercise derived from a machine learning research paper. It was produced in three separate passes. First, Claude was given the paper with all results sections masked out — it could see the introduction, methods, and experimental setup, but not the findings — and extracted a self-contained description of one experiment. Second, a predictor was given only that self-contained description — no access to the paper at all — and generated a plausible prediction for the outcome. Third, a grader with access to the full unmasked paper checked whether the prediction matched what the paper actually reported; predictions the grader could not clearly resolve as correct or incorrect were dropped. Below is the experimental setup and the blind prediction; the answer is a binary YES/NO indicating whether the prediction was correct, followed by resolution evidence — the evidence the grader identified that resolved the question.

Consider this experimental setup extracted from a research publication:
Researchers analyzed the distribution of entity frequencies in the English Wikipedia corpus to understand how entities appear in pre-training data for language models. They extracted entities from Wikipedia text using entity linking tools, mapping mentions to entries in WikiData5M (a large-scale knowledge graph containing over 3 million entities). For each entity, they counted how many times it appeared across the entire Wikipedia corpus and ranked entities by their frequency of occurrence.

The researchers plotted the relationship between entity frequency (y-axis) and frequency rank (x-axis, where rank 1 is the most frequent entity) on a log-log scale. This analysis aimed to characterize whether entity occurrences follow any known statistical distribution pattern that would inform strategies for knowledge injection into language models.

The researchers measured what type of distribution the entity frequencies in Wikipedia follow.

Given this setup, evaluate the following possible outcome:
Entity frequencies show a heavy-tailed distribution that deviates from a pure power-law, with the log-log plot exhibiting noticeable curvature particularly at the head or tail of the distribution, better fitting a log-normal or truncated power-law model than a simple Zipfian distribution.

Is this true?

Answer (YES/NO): NO